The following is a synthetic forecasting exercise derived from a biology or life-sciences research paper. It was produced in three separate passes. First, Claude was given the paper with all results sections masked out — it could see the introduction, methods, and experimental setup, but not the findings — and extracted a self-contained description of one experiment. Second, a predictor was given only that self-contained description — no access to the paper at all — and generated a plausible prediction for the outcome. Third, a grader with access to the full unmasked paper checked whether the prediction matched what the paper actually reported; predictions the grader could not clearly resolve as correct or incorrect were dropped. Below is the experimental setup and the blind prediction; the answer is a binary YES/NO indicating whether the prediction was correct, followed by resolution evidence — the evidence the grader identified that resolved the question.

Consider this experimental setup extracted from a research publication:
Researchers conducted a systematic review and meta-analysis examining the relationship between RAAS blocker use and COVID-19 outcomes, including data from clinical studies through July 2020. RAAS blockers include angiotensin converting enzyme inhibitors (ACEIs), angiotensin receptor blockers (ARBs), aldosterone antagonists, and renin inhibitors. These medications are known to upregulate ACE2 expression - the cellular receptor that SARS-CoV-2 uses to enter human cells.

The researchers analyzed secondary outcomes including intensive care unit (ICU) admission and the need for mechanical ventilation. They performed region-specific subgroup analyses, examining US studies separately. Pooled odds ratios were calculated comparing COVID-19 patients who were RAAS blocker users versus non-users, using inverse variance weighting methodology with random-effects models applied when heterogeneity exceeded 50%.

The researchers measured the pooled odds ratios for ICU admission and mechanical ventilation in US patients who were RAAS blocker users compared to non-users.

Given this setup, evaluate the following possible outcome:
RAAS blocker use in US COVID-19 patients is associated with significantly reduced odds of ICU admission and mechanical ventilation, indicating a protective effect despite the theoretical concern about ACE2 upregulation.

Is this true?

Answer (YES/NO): NO